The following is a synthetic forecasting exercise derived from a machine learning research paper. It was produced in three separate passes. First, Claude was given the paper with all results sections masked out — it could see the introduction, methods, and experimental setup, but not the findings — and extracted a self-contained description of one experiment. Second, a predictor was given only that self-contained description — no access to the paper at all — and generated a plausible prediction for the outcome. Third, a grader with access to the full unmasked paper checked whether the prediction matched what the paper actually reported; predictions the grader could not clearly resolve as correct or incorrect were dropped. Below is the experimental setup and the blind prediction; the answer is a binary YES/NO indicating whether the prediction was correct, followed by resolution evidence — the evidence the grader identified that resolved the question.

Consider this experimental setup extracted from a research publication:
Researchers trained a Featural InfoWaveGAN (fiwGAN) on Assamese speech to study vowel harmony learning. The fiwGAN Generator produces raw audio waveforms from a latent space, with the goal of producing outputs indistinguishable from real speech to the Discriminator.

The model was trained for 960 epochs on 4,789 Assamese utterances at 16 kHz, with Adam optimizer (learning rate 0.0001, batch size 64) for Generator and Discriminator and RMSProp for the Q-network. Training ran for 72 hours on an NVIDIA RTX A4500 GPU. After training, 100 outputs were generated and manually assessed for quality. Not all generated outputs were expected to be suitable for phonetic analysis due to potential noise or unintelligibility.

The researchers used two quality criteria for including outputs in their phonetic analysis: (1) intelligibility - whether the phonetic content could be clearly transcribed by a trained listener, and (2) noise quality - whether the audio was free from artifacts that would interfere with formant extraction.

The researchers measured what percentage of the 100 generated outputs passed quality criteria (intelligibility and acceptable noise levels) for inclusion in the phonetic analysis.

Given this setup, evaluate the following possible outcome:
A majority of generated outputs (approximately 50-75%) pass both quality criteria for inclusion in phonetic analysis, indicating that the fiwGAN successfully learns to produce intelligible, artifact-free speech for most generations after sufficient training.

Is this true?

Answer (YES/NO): YES